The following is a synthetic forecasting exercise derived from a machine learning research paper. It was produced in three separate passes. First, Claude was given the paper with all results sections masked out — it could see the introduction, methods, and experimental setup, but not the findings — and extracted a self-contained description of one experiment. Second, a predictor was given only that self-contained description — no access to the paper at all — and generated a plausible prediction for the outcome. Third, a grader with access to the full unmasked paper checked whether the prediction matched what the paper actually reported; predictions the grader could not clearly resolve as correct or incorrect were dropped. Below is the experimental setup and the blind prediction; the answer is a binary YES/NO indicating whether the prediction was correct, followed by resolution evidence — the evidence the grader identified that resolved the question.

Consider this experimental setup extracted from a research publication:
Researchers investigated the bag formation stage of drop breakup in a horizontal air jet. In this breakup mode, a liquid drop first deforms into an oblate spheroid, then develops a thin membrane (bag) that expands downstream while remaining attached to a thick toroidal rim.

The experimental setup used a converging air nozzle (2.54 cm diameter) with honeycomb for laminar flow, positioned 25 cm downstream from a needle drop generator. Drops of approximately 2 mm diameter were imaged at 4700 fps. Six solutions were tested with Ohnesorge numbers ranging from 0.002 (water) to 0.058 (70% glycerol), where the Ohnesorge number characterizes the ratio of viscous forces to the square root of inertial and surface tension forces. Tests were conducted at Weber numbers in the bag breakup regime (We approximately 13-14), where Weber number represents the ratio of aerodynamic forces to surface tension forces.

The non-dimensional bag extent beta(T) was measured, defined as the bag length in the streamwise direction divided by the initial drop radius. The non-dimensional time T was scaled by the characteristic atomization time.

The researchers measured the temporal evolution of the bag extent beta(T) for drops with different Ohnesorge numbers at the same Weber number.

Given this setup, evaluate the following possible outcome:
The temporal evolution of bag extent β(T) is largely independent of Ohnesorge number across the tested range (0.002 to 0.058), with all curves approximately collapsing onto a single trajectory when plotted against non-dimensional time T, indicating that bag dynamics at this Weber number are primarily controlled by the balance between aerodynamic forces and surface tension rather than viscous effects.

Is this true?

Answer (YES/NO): YES